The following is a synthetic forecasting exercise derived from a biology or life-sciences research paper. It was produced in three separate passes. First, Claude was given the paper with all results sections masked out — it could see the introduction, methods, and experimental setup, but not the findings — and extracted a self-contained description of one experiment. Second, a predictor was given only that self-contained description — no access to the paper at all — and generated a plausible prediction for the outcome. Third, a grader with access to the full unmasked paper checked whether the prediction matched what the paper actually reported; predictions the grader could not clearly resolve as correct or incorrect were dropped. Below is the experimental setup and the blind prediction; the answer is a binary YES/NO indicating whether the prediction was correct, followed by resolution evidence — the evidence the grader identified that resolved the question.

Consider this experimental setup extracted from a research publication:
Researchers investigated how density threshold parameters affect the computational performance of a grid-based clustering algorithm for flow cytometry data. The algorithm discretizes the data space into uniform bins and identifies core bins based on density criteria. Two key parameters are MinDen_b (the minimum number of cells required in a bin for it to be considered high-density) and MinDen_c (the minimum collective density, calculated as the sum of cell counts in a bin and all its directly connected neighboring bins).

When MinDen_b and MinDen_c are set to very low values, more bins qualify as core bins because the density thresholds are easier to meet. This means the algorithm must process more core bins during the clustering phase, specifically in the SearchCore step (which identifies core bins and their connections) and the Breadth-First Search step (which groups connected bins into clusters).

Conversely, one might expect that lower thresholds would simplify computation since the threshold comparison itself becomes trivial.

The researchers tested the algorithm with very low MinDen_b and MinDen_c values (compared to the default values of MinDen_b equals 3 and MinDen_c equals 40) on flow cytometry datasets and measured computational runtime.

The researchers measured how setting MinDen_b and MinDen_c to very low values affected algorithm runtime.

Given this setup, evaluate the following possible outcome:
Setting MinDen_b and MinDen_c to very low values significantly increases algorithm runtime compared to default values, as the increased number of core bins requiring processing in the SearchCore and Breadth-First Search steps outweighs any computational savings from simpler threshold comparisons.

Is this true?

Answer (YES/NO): NO